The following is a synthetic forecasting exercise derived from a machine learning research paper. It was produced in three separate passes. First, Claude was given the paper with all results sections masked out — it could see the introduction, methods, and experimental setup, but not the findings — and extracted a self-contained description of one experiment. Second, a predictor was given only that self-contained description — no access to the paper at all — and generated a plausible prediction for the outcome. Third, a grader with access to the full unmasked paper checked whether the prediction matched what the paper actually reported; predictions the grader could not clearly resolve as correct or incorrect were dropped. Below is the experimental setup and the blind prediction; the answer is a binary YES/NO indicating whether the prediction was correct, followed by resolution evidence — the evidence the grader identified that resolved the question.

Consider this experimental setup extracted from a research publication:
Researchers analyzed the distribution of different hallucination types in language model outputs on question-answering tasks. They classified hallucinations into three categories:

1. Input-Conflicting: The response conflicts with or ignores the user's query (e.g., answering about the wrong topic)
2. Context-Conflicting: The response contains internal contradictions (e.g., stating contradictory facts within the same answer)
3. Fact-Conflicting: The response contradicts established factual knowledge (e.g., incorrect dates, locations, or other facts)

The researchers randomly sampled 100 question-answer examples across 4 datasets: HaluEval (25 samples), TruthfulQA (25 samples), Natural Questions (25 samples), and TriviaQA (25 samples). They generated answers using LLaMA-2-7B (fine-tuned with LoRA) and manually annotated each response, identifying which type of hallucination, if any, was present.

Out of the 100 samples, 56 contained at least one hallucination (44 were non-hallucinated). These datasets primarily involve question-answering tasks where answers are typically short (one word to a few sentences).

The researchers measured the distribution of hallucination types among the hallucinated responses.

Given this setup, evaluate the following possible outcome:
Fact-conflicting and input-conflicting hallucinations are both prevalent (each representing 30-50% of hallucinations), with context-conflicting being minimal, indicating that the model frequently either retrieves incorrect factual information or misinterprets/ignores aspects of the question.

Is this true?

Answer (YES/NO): NO